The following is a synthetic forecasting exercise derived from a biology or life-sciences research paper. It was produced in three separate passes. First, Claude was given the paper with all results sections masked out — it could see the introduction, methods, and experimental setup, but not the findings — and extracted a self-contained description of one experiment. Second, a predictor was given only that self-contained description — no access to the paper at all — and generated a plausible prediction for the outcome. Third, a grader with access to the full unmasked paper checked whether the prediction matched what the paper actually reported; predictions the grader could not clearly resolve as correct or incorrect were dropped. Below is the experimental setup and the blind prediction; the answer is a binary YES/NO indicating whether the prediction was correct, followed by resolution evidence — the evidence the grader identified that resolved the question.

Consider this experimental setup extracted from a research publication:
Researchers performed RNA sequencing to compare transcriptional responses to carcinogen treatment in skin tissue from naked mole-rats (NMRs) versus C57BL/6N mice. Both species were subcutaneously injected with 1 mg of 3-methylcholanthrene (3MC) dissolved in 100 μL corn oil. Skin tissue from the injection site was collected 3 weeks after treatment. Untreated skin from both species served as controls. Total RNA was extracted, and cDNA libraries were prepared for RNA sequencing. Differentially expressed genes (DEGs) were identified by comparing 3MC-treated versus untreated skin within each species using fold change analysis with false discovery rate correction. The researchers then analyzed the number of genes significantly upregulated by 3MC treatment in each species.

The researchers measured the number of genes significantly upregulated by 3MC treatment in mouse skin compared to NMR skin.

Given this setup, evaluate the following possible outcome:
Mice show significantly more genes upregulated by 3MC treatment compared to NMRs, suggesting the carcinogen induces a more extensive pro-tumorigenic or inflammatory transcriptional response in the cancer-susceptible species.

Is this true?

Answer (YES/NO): YES